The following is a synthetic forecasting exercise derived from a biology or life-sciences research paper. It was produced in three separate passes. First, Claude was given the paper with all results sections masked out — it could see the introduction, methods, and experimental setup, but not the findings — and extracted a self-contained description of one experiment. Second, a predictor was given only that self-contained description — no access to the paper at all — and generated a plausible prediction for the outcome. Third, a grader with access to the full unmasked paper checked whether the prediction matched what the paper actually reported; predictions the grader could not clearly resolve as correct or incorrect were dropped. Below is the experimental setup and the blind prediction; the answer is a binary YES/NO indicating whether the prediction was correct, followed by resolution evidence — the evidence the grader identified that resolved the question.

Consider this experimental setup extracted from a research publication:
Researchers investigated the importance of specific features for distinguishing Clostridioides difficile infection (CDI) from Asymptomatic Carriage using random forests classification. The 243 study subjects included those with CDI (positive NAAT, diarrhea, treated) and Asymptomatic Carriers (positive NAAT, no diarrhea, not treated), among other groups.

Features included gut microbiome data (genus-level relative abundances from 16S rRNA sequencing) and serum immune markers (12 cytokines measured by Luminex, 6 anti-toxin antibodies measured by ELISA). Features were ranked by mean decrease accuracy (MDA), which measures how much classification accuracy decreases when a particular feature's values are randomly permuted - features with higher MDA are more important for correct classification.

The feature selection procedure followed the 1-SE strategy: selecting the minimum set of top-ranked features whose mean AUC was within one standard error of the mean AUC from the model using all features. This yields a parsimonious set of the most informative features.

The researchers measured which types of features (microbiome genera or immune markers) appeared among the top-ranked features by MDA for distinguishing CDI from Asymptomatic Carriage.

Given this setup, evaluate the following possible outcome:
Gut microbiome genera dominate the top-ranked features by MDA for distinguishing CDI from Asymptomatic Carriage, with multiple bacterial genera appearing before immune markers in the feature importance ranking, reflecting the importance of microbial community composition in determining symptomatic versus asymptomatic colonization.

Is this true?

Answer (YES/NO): NO